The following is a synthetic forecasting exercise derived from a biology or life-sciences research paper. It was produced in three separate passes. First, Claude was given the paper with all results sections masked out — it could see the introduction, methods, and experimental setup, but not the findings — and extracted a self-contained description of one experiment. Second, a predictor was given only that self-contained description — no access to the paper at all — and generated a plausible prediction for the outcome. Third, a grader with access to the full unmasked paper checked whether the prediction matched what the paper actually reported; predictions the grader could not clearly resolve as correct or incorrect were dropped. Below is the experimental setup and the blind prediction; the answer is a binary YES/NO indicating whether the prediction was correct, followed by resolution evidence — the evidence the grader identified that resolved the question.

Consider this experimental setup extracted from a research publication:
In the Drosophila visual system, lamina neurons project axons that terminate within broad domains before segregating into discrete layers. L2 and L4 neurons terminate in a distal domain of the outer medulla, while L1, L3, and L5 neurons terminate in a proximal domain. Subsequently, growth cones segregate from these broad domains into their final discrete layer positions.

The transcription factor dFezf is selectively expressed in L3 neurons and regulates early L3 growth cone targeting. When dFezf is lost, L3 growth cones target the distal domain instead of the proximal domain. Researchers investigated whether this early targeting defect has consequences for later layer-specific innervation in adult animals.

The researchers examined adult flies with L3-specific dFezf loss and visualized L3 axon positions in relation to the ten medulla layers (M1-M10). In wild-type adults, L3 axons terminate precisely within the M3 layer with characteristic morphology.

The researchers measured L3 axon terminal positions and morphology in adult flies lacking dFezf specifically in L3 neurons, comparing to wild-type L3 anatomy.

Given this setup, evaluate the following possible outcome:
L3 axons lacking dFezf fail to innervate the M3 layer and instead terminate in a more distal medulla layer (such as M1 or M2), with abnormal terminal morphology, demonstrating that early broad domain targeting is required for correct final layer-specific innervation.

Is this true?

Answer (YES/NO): YES